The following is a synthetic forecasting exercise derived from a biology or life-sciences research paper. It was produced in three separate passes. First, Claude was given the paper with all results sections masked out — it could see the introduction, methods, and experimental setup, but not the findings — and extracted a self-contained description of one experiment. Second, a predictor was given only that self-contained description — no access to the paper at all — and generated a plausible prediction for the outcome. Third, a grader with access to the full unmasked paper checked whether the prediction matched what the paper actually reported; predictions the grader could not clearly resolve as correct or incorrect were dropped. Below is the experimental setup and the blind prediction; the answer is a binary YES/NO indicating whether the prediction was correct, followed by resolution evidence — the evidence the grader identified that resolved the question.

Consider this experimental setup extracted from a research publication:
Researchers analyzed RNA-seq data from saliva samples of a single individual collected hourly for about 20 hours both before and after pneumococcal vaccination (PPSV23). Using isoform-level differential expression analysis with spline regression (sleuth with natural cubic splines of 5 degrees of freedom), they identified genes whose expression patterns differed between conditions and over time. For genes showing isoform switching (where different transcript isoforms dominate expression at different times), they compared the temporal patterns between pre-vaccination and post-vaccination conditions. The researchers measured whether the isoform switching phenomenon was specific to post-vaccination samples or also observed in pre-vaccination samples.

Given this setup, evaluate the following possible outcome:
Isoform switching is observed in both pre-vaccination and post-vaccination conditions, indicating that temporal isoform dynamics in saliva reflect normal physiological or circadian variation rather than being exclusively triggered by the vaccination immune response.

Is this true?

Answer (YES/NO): YES